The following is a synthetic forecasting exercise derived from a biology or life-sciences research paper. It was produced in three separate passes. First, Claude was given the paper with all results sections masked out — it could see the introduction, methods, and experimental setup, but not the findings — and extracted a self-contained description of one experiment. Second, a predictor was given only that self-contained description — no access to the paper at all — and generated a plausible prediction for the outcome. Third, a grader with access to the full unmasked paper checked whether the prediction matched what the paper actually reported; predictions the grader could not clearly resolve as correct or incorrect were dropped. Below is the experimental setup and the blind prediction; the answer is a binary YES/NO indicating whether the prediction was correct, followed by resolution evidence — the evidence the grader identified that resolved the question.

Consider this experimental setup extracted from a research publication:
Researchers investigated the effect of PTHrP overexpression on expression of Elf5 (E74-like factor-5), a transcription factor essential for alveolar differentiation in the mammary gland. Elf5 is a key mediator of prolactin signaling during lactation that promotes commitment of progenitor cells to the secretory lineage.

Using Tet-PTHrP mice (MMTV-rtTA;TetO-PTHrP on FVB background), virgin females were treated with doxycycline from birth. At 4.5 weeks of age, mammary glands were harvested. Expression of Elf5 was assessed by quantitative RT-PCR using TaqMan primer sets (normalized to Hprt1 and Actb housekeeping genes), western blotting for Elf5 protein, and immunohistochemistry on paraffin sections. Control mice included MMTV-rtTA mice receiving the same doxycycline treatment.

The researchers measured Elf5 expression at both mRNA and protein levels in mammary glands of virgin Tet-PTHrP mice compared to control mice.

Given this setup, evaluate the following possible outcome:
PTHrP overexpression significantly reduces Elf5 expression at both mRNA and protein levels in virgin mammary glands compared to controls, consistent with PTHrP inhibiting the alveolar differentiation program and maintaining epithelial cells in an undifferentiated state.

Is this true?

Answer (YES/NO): NO